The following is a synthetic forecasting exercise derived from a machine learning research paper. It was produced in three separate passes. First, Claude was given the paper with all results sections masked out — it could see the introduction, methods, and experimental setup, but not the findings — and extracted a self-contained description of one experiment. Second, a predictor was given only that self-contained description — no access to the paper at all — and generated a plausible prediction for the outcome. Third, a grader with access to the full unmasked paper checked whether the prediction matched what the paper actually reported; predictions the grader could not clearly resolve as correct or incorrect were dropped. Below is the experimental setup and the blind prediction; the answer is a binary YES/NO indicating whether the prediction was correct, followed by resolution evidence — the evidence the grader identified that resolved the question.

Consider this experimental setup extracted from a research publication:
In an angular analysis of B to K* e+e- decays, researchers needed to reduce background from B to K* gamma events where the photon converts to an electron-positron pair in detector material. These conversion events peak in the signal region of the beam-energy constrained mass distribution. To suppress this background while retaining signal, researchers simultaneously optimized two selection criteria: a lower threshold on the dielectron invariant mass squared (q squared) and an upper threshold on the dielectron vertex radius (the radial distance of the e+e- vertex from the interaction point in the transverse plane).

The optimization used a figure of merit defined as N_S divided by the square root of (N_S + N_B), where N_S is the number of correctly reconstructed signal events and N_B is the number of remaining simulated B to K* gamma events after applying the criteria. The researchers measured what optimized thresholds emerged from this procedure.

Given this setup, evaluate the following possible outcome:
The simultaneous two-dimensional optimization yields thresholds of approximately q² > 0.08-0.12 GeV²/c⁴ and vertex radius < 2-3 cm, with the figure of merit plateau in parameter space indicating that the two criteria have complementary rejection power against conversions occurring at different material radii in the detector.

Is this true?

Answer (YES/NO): NO